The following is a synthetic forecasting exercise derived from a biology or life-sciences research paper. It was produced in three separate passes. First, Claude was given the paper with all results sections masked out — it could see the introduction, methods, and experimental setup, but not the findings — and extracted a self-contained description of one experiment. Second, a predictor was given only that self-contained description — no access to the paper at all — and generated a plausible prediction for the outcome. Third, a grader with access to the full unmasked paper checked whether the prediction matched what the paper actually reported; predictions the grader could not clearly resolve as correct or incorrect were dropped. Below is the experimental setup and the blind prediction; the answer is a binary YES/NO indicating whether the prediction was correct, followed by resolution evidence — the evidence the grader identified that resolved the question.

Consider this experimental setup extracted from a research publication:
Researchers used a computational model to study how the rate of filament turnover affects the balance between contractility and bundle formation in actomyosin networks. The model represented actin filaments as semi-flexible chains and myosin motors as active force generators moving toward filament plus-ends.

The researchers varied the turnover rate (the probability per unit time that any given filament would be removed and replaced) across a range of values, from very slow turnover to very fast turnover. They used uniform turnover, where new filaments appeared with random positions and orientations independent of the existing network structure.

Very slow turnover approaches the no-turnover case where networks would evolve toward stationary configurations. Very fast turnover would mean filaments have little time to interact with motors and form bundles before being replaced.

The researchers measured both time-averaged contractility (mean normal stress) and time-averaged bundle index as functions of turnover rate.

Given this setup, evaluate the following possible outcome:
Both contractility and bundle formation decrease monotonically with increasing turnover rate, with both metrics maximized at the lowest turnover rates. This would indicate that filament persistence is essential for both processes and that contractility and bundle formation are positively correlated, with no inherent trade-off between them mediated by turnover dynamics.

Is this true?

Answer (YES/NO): NO